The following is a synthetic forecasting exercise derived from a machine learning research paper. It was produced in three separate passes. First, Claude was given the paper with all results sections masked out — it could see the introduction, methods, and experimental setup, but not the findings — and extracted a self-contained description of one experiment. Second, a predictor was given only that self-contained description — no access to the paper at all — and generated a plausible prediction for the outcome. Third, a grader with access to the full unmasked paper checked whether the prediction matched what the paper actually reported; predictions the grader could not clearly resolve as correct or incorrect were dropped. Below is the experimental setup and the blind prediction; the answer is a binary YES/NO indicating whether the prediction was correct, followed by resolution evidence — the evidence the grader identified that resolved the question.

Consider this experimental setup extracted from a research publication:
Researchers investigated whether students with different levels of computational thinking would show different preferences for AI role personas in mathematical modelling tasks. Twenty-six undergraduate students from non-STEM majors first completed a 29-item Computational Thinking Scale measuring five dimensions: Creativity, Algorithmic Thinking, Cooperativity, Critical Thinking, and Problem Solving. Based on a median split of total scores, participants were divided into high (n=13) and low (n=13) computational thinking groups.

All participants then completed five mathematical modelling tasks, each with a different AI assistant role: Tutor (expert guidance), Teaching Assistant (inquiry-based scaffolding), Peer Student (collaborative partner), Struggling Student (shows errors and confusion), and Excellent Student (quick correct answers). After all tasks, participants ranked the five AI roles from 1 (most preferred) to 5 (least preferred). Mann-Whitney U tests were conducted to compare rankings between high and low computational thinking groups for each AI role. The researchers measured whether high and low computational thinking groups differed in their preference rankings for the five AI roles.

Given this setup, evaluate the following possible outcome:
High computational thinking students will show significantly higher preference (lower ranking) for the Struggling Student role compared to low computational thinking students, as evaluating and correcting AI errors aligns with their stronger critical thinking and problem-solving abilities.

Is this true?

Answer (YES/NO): NO